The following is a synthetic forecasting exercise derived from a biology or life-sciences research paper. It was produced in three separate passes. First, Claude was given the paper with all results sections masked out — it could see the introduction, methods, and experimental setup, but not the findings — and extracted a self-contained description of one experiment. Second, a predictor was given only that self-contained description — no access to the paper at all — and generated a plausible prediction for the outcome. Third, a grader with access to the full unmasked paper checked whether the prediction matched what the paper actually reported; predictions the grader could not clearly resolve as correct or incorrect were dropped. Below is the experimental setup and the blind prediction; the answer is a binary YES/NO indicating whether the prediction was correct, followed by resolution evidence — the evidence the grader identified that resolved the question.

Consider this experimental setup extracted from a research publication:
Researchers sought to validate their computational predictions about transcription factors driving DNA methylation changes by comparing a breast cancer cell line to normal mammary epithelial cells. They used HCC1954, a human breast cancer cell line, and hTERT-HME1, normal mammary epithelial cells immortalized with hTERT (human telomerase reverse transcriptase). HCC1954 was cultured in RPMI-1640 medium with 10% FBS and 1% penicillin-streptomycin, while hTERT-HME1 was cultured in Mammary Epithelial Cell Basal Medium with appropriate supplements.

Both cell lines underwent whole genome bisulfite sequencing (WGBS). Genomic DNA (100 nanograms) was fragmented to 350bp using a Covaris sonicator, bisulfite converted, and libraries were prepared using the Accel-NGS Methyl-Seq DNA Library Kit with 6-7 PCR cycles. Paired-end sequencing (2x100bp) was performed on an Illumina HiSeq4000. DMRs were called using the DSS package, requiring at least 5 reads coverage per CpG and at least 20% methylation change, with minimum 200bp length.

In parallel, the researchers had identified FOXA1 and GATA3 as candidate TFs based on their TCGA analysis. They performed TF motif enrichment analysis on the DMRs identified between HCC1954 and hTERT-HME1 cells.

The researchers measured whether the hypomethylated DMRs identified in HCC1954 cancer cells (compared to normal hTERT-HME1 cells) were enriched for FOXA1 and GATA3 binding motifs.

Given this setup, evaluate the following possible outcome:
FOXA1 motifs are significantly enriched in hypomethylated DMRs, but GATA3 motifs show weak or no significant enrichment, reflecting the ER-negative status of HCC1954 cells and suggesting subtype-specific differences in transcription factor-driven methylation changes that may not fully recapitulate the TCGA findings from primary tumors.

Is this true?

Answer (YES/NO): NO